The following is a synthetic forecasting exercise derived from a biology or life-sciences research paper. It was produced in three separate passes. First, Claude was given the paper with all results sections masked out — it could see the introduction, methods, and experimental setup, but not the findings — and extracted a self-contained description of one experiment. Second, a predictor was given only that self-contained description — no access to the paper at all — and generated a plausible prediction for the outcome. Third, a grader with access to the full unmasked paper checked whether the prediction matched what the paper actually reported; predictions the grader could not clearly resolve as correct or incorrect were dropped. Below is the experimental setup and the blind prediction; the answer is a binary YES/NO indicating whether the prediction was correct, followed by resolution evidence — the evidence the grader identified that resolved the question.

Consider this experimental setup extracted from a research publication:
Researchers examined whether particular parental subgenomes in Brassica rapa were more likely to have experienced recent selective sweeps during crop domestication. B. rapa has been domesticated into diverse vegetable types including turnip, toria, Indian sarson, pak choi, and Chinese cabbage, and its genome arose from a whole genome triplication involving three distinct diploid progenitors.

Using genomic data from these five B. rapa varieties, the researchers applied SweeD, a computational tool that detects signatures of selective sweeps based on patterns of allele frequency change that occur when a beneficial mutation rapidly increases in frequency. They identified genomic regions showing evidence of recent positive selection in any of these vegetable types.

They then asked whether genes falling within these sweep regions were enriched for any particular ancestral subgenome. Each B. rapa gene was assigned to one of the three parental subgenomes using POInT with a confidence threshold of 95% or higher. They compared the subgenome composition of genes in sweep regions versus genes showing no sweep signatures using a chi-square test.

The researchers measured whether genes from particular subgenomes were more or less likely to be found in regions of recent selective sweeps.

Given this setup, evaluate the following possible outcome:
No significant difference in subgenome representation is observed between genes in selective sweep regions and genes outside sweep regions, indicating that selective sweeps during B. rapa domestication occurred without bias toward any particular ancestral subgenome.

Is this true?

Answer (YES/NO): NO